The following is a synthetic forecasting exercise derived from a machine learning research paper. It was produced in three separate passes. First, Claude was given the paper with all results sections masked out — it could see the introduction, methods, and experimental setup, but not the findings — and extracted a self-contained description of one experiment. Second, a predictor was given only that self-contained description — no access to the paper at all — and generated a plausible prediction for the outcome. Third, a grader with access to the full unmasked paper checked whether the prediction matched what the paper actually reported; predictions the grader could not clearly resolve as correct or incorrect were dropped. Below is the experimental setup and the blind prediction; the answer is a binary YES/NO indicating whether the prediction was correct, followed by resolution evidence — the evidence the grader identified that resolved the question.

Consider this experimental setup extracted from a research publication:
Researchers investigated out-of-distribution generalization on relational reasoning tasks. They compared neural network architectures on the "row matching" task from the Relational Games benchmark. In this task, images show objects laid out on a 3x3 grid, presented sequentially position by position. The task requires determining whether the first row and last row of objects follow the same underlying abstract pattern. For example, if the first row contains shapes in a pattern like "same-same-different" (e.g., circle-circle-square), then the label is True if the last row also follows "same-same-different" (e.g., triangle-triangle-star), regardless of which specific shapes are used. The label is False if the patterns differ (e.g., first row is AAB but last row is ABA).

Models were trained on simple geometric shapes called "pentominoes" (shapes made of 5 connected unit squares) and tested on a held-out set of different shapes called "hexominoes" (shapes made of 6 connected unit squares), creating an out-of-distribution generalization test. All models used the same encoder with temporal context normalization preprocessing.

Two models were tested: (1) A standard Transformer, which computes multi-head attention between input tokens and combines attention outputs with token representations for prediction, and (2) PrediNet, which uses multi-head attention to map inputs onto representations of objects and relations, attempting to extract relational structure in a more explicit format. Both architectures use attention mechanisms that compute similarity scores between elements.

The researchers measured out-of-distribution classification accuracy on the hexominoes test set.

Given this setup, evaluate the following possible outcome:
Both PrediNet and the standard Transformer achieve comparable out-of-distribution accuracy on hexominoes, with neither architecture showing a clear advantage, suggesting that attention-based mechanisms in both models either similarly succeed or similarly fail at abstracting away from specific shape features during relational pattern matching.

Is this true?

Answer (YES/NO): YES